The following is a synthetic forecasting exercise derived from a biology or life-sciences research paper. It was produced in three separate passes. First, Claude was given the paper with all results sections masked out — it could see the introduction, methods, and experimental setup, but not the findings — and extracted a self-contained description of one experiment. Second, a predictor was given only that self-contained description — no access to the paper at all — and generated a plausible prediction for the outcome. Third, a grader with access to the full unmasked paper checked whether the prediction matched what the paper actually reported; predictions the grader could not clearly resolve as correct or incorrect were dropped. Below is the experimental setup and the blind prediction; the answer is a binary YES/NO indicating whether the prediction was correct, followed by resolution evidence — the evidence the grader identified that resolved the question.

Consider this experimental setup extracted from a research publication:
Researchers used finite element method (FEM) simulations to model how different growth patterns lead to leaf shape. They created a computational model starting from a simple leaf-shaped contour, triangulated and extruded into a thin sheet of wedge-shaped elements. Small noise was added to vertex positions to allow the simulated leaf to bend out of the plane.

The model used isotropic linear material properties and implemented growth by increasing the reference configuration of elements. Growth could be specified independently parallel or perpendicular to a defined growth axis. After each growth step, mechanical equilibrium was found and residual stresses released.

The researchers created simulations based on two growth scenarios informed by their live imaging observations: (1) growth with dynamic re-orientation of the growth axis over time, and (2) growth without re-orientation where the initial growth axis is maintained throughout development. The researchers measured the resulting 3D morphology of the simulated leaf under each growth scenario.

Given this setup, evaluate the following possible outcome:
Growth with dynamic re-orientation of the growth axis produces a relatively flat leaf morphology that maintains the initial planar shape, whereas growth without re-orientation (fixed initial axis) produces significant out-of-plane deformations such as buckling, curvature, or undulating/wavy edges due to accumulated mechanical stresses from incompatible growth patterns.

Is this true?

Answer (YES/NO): YES